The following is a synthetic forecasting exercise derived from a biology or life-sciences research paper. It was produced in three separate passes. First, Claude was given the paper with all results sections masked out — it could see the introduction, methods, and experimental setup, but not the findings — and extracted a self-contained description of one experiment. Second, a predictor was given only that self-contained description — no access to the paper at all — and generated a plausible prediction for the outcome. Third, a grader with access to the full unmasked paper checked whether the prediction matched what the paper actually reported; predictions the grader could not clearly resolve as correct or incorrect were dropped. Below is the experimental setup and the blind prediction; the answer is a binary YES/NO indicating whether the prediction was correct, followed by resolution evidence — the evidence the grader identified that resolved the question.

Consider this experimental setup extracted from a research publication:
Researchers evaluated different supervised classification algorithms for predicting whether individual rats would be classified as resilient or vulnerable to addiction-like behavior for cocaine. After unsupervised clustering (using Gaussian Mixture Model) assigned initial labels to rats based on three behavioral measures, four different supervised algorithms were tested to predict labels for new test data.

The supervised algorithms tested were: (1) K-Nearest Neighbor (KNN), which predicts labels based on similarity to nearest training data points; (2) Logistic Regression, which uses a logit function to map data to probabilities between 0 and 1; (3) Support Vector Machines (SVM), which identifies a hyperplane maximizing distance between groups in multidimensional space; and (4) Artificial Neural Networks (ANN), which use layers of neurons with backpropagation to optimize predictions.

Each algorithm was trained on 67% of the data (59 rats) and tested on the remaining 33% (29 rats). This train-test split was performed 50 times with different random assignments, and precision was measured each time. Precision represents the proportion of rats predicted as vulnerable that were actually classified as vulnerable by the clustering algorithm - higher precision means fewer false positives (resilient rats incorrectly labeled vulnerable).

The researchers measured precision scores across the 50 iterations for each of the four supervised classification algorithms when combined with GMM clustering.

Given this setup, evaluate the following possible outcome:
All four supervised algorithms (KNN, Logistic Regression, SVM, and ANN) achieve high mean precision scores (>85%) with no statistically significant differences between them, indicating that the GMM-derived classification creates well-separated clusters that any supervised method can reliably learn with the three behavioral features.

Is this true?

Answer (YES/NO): NO